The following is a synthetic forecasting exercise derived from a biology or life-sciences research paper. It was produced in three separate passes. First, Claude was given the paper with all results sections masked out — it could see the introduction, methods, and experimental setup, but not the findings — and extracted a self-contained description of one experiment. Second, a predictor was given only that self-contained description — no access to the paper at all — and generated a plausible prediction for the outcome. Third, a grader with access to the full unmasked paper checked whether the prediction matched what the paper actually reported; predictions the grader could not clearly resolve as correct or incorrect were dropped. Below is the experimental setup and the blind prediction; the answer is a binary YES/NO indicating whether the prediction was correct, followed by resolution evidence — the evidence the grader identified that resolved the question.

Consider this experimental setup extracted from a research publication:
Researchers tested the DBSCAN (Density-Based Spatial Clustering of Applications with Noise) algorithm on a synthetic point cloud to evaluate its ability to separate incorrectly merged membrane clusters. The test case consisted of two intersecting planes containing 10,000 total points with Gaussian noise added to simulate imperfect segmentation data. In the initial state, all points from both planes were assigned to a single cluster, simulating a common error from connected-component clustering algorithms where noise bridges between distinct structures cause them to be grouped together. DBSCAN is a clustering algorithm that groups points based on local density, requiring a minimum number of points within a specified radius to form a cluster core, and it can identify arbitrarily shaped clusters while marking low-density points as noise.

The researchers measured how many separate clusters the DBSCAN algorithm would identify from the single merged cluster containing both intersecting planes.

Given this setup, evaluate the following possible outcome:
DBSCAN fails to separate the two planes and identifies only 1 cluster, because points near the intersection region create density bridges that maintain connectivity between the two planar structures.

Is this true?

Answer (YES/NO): NO